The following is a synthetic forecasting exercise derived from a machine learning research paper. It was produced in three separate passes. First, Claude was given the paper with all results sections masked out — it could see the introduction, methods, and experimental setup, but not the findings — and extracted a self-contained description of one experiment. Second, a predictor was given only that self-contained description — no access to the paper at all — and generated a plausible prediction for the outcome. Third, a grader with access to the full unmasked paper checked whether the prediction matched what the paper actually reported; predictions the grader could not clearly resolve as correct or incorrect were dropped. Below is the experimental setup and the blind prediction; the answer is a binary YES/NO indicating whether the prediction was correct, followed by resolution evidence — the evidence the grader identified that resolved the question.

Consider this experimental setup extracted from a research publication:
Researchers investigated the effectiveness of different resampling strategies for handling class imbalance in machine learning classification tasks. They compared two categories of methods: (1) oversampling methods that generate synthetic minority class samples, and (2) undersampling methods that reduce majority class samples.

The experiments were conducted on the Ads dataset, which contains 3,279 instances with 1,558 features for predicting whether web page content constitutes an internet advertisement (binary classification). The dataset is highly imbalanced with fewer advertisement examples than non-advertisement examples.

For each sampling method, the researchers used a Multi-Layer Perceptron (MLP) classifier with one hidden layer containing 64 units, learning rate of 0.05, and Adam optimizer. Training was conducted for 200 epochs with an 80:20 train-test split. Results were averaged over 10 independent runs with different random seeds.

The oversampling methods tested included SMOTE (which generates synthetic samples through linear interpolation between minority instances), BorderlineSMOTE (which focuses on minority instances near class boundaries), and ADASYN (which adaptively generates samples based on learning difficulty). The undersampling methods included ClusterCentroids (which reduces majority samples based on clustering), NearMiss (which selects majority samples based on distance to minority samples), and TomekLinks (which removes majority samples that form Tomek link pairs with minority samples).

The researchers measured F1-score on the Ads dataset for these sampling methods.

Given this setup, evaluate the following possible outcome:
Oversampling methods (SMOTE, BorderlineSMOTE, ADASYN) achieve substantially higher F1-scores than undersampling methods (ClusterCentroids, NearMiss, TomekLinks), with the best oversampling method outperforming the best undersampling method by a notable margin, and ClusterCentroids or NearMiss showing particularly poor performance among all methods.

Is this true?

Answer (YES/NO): NO